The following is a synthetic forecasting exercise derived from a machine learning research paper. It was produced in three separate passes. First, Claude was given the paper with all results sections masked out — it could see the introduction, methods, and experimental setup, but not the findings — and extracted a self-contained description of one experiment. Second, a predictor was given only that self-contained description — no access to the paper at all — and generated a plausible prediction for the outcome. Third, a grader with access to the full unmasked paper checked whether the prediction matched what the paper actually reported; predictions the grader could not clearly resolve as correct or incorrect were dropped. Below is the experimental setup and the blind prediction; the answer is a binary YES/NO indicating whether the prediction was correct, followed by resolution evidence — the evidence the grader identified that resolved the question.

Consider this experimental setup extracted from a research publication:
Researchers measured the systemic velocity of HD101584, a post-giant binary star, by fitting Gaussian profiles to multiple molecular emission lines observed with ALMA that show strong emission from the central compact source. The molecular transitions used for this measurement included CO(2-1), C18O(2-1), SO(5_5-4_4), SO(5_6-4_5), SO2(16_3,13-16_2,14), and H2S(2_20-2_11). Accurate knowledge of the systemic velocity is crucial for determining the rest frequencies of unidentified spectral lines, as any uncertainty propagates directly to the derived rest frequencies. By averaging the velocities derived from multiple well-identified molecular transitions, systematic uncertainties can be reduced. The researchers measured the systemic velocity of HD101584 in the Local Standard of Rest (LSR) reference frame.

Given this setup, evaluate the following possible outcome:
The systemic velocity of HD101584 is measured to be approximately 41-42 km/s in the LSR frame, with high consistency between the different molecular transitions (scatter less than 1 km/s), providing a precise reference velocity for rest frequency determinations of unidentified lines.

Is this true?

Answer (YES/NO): YES